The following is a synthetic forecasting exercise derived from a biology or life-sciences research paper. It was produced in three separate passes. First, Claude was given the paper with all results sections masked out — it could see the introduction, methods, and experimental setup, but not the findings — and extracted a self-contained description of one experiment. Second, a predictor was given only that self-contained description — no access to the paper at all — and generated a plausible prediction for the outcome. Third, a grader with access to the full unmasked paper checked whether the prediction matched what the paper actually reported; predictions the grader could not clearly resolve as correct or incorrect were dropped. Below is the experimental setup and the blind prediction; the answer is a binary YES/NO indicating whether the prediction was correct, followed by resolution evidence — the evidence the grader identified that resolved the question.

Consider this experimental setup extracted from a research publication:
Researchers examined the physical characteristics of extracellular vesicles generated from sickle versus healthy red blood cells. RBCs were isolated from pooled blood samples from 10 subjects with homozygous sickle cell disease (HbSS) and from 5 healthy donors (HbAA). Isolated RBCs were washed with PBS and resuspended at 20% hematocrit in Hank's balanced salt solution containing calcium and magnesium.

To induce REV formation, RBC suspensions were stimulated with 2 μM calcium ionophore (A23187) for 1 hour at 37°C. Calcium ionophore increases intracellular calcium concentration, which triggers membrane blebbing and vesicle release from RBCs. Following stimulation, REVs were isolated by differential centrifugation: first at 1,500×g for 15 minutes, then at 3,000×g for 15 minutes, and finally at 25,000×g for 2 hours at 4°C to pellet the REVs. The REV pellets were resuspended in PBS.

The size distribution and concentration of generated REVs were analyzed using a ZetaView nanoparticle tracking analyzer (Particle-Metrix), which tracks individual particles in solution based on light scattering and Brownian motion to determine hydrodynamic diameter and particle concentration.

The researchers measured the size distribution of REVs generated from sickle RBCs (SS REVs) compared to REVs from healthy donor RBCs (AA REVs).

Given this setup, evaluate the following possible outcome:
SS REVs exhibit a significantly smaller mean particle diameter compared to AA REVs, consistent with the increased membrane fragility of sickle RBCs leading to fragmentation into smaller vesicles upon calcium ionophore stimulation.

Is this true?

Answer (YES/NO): NO